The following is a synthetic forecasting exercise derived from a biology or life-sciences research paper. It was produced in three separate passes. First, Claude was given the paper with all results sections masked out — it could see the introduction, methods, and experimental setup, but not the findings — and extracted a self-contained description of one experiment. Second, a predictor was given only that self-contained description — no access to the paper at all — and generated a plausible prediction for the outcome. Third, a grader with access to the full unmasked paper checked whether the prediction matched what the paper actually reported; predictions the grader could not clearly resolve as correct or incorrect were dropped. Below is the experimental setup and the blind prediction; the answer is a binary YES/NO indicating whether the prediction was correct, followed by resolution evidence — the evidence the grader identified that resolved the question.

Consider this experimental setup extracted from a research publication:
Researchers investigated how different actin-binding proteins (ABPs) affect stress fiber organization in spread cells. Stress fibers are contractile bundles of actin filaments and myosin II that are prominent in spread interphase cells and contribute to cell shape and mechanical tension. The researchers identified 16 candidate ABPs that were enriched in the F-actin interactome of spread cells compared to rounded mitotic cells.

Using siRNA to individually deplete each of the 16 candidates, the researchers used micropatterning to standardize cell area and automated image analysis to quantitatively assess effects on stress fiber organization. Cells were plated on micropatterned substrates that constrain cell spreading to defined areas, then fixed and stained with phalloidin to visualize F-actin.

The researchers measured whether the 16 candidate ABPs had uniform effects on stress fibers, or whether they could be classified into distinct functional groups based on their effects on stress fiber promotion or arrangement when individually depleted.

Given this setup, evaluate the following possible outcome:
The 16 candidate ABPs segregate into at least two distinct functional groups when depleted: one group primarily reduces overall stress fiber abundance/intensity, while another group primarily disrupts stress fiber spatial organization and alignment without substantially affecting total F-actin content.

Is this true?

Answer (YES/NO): YES